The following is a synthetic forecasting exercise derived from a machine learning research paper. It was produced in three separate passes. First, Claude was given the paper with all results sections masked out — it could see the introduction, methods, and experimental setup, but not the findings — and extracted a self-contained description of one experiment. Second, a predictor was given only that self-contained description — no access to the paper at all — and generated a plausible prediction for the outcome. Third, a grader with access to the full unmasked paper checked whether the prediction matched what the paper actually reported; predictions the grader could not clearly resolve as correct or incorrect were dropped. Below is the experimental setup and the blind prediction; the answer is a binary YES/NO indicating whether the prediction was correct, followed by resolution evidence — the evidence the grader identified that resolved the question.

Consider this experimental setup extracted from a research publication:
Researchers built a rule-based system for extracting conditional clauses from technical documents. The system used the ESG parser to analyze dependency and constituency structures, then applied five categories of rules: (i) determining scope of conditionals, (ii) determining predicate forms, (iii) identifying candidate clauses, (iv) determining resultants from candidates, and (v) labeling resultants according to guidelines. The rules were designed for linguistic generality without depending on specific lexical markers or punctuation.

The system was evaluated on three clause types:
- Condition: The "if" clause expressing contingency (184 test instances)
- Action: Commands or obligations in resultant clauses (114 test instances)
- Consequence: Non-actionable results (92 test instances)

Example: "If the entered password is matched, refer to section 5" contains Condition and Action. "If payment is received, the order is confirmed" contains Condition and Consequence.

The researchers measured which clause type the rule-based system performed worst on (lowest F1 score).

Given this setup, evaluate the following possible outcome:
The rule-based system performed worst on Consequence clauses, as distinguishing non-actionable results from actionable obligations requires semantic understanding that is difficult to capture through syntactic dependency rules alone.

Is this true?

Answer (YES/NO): YES